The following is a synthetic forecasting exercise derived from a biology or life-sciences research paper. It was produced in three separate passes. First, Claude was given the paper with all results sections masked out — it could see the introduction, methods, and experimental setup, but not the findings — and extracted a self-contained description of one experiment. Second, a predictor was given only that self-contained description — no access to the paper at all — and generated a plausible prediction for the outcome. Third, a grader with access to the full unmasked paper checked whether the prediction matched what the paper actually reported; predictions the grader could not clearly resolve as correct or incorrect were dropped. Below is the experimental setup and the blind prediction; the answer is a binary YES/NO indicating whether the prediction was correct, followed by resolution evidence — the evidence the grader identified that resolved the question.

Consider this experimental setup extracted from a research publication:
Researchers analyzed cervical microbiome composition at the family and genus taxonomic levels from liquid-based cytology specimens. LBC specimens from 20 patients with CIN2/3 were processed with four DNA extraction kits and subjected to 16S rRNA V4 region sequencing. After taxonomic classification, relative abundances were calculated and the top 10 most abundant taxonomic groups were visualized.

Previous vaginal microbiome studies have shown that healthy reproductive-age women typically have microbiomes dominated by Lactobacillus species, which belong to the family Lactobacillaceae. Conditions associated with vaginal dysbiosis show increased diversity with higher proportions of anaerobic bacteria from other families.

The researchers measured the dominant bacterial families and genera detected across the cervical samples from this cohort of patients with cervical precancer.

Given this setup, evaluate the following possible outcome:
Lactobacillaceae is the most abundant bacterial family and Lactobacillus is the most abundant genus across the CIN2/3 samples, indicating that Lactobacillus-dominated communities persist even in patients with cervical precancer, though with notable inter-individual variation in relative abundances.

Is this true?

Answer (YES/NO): YES